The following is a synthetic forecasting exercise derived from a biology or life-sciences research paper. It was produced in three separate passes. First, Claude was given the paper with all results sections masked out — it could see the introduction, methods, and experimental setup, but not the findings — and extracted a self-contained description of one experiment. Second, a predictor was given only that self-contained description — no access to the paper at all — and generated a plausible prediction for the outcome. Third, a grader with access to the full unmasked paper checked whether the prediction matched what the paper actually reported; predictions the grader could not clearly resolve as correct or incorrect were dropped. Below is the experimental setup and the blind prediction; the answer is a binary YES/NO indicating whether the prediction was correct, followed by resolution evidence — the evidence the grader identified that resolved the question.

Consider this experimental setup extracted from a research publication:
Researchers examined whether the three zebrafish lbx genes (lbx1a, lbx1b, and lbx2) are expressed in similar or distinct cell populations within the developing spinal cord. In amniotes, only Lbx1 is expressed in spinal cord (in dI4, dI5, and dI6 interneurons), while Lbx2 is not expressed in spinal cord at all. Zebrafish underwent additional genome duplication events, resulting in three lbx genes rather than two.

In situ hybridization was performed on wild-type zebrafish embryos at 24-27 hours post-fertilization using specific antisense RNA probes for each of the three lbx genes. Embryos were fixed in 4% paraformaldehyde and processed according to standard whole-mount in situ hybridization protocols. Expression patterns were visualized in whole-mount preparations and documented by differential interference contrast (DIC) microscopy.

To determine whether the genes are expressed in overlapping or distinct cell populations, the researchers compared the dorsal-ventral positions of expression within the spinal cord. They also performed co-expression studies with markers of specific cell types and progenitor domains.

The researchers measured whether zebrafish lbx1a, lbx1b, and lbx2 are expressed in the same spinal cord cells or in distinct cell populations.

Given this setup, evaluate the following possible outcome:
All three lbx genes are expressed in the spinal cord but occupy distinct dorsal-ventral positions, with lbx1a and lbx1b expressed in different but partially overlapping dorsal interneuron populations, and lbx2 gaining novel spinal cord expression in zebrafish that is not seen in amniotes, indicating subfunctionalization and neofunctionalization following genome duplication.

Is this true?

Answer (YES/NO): NO